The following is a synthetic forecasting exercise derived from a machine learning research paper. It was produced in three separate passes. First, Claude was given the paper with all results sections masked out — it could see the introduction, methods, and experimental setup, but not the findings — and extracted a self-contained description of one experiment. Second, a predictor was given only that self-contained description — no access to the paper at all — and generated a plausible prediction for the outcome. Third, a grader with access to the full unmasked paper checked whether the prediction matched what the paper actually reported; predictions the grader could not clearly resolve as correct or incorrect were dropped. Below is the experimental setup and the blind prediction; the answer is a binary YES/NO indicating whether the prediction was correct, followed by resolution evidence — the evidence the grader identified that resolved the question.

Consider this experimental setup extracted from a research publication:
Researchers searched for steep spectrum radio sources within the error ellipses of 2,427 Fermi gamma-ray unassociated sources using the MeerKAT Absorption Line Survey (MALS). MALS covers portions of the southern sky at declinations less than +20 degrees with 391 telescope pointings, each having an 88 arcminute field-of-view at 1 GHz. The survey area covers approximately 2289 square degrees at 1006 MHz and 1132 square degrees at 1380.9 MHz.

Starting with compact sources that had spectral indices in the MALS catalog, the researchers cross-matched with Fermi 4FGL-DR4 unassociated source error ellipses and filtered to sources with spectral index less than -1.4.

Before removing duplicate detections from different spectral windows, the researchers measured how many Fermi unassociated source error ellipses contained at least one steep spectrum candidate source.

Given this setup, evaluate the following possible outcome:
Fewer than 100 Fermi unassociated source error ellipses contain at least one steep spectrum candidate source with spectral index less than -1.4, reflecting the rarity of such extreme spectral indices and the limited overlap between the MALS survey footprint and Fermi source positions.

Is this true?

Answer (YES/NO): YES